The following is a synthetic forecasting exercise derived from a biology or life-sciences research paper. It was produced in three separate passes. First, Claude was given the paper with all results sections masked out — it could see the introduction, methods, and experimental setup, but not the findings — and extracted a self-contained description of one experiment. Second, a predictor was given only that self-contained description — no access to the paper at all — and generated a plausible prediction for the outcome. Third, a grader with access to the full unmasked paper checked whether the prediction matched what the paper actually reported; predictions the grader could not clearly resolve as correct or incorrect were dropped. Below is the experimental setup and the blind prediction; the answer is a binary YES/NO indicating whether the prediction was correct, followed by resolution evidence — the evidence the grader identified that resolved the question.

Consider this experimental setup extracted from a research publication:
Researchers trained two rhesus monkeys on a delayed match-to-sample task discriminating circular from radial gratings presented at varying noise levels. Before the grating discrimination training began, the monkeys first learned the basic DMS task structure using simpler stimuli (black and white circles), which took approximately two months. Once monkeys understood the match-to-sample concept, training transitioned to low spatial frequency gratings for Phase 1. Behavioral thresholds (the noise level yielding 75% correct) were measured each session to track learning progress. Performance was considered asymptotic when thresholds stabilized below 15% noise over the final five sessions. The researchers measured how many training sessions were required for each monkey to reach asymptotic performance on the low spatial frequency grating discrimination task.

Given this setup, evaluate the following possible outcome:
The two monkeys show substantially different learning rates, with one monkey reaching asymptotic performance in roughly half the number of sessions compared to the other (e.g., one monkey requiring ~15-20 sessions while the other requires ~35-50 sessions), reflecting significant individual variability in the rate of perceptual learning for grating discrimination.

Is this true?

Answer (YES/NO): NO